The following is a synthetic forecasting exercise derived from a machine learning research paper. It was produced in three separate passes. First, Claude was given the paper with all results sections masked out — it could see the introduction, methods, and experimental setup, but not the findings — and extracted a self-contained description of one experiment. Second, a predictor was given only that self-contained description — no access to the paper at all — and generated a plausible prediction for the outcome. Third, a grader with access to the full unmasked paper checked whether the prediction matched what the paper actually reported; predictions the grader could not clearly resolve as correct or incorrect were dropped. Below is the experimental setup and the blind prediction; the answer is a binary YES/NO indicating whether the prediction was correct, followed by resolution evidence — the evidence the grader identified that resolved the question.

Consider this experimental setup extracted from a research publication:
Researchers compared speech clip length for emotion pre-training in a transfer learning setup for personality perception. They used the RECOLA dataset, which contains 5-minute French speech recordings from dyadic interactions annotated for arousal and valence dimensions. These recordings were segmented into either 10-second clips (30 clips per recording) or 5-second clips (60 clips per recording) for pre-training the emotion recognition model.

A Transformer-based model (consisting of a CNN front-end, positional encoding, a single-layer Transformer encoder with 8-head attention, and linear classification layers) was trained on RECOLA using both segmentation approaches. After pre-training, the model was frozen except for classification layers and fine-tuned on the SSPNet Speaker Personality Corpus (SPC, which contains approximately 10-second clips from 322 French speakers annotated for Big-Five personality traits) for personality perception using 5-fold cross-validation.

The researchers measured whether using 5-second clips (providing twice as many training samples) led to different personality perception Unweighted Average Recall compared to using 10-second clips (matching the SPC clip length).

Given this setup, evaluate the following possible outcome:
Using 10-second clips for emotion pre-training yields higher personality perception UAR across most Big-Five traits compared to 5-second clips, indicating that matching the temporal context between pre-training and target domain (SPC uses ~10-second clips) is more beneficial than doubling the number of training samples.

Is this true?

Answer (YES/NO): NO